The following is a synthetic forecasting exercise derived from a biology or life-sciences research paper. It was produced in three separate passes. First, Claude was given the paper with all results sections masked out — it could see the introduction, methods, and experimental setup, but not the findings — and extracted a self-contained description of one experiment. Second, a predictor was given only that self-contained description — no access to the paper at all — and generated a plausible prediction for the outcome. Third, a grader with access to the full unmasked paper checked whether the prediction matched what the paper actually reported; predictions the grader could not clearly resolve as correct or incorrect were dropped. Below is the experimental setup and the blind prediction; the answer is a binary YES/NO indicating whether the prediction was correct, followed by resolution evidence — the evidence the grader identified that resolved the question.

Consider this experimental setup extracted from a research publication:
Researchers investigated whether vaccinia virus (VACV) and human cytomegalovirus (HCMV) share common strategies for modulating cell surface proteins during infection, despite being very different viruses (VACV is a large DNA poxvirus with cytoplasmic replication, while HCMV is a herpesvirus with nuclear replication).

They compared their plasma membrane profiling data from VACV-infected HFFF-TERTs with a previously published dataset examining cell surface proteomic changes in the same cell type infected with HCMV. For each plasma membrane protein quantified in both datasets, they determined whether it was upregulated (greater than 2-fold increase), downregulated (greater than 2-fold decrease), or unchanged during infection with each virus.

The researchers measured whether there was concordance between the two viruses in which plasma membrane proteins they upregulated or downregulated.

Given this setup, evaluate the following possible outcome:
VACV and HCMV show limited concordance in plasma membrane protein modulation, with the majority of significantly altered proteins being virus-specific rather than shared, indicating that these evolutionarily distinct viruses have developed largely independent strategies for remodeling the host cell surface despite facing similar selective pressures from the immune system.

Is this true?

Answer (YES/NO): NO